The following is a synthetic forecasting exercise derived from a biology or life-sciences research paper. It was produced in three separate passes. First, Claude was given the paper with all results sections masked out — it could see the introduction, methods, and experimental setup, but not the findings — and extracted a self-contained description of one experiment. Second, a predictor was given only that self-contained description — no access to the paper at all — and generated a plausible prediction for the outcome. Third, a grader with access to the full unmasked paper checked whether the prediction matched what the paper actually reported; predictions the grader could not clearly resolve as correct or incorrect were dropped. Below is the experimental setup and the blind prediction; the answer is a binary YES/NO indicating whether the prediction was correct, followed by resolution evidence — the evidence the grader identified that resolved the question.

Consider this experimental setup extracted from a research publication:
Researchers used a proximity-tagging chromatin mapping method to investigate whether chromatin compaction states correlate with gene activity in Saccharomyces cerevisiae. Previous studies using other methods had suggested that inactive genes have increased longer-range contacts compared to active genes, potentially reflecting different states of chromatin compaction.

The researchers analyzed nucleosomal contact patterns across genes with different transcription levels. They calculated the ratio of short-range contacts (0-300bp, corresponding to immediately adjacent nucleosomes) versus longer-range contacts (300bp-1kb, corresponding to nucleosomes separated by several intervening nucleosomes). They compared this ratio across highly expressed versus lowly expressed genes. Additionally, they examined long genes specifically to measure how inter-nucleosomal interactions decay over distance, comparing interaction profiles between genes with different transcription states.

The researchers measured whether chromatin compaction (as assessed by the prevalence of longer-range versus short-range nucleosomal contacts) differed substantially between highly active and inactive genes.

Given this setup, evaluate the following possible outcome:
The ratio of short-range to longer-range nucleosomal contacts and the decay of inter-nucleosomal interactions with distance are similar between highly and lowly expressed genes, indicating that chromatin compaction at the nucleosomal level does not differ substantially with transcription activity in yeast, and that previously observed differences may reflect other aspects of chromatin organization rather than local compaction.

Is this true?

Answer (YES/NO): YES